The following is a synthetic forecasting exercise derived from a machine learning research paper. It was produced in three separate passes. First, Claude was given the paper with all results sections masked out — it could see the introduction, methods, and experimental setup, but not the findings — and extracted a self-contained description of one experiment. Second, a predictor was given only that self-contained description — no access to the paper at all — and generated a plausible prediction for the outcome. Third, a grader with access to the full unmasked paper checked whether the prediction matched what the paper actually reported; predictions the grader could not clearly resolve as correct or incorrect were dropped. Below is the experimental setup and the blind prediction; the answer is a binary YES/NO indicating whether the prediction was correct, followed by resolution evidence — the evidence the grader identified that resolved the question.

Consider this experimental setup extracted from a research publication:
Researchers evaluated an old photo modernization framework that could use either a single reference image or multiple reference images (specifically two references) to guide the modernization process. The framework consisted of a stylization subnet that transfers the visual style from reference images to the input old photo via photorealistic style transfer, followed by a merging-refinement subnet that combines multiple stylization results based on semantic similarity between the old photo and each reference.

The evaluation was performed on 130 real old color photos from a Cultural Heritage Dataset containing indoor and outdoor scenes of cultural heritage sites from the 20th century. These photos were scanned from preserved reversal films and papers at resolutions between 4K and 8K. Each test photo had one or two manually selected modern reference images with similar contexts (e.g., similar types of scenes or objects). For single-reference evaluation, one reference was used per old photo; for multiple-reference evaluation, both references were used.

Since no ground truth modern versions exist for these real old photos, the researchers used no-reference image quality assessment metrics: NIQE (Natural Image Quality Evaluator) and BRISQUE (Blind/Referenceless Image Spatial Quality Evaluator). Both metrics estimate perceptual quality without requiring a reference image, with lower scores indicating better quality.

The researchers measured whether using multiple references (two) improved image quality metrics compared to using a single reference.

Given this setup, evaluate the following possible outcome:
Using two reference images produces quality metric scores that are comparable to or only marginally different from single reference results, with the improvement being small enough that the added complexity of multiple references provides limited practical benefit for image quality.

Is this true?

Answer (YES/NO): NO